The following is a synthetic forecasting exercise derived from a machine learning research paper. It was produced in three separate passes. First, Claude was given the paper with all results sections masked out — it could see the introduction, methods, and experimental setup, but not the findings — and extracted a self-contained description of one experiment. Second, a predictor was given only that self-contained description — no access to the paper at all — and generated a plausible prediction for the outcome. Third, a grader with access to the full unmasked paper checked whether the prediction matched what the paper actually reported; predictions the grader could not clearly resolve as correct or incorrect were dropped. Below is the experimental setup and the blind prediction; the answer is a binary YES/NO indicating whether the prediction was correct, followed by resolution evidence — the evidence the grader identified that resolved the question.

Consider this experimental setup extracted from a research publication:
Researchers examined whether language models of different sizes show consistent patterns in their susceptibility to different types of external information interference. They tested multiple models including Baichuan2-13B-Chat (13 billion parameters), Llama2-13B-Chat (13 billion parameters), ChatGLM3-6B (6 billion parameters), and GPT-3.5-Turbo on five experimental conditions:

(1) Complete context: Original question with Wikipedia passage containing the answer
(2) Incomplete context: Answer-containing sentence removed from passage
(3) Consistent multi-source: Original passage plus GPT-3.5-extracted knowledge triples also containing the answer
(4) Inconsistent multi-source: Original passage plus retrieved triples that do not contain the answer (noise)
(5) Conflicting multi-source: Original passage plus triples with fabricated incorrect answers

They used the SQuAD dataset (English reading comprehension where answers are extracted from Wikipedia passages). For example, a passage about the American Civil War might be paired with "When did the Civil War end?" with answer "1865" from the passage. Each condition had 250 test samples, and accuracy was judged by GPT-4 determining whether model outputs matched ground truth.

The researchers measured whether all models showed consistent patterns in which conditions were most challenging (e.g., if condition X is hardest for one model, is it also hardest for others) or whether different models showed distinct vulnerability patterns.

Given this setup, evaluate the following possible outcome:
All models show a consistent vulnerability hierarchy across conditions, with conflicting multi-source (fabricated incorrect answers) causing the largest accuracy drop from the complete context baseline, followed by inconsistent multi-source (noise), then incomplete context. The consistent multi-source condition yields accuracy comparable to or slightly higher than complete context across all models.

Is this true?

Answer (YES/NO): NO